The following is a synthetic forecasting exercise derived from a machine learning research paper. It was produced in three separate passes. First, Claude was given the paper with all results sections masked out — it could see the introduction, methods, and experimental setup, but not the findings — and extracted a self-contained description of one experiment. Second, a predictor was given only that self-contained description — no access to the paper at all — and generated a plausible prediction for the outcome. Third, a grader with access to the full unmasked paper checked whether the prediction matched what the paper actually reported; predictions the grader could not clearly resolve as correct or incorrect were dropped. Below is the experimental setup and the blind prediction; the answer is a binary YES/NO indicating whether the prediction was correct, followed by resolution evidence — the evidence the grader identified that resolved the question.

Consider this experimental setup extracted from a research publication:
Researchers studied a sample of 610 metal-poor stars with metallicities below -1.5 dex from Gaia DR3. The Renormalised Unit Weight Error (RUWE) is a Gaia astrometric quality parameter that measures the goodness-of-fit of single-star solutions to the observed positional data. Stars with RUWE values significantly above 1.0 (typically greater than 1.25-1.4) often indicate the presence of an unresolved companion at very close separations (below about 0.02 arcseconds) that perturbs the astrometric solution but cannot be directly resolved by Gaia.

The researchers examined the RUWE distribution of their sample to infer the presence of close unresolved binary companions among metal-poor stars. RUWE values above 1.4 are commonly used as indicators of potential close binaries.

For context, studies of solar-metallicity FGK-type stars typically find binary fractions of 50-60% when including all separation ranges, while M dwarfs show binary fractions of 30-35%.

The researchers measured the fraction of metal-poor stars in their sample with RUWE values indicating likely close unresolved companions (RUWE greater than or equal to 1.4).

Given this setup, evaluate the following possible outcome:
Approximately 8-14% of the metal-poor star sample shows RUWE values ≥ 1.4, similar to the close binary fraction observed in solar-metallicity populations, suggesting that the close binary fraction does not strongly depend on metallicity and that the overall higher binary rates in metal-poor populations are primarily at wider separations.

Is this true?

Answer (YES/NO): NO